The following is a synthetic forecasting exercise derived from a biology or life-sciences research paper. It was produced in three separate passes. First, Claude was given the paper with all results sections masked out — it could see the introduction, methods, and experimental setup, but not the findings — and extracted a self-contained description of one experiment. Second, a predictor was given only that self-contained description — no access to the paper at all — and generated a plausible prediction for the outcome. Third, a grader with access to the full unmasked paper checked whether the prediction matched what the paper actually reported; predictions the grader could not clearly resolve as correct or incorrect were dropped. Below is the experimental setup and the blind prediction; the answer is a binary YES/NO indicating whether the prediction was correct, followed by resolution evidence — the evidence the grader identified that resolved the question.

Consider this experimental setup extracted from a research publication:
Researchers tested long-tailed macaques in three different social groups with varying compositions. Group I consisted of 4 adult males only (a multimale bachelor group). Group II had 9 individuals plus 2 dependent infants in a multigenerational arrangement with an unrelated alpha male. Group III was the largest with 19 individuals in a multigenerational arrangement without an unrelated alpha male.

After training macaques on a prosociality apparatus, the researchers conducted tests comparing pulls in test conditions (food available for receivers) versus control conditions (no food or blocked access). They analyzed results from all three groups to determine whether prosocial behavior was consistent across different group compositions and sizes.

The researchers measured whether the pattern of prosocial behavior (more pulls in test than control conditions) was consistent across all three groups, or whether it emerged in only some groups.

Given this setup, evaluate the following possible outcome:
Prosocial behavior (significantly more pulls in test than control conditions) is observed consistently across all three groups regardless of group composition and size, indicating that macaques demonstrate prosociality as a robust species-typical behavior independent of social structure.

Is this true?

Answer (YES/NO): YES